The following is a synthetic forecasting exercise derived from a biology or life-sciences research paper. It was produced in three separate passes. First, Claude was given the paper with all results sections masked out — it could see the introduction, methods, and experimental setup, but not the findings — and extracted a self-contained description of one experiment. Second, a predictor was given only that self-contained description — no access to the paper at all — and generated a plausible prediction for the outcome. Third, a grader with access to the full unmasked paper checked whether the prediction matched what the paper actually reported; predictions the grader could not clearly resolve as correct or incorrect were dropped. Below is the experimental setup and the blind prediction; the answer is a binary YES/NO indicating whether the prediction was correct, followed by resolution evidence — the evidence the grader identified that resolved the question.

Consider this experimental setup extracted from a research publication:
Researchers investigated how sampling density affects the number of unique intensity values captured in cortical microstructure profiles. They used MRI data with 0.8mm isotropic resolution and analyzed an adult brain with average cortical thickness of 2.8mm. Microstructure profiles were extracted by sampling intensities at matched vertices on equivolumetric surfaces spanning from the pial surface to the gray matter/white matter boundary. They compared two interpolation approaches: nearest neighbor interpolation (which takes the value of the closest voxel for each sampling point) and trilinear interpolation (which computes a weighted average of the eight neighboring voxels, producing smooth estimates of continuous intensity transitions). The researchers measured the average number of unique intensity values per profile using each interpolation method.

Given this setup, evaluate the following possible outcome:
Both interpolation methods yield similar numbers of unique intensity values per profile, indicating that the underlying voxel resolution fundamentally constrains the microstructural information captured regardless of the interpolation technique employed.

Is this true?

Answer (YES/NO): NO